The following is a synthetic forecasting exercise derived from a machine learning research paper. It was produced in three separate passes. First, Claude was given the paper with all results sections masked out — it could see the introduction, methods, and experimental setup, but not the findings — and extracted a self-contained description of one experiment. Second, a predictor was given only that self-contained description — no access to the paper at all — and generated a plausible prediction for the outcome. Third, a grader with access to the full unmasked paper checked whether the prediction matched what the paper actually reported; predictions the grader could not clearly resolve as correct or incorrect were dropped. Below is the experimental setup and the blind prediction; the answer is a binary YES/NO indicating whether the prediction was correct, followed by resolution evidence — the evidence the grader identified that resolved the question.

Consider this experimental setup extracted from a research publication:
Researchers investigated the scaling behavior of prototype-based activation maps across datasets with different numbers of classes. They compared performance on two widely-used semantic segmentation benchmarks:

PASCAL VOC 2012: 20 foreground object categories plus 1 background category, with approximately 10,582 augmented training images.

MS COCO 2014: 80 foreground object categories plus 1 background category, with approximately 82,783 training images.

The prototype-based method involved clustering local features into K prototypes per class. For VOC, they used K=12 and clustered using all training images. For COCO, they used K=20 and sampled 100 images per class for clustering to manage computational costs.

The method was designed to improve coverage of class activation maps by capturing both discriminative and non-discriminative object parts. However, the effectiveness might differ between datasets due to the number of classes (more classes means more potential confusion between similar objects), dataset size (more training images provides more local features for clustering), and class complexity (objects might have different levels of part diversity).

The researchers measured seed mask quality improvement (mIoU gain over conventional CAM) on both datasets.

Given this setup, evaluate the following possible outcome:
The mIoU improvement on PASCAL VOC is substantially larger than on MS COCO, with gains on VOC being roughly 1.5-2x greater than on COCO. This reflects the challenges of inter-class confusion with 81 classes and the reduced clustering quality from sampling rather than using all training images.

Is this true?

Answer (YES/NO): NO